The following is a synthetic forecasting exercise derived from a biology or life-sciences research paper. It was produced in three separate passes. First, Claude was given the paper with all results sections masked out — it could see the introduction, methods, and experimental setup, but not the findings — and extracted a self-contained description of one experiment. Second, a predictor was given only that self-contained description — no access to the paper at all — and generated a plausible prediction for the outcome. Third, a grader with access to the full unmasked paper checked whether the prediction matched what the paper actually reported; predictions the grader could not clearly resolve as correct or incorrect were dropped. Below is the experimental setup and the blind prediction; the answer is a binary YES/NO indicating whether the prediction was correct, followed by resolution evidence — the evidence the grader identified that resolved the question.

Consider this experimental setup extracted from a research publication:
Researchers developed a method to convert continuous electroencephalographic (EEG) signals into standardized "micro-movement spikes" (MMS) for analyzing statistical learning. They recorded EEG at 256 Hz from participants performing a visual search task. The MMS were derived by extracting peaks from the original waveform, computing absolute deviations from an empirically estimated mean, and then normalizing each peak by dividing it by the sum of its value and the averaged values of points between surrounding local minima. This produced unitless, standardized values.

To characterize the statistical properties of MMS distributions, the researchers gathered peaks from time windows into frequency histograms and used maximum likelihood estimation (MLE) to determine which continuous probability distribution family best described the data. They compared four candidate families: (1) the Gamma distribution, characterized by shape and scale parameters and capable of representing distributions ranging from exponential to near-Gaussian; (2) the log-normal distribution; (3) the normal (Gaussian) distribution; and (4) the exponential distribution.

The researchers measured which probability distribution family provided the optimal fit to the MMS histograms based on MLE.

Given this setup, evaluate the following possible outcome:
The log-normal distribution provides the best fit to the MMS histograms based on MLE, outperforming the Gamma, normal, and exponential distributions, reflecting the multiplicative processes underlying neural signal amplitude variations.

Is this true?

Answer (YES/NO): NO